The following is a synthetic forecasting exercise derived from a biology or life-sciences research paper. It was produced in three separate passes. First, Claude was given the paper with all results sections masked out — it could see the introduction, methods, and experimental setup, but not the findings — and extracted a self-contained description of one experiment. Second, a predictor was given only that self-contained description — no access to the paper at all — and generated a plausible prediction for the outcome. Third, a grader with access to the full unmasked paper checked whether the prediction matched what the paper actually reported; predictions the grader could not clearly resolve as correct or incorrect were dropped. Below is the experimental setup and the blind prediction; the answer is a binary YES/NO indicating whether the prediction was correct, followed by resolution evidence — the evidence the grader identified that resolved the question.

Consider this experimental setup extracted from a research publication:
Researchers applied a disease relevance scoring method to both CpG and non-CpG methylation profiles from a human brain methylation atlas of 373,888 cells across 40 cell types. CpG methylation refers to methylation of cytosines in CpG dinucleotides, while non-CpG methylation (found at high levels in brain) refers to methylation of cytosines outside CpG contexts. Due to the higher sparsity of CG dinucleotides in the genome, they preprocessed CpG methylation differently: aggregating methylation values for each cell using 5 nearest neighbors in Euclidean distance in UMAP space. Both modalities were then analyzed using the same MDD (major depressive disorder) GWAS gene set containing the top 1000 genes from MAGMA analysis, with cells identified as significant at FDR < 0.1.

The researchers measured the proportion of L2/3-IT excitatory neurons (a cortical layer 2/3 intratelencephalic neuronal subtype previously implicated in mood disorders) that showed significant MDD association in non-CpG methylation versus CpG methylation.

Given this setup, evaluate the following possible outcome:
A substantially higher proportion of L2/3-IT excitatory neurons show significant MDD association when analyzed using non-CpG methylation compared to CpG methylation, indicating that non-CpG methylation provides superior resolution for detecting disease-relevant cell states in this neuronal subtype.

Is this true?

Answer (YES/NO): YES